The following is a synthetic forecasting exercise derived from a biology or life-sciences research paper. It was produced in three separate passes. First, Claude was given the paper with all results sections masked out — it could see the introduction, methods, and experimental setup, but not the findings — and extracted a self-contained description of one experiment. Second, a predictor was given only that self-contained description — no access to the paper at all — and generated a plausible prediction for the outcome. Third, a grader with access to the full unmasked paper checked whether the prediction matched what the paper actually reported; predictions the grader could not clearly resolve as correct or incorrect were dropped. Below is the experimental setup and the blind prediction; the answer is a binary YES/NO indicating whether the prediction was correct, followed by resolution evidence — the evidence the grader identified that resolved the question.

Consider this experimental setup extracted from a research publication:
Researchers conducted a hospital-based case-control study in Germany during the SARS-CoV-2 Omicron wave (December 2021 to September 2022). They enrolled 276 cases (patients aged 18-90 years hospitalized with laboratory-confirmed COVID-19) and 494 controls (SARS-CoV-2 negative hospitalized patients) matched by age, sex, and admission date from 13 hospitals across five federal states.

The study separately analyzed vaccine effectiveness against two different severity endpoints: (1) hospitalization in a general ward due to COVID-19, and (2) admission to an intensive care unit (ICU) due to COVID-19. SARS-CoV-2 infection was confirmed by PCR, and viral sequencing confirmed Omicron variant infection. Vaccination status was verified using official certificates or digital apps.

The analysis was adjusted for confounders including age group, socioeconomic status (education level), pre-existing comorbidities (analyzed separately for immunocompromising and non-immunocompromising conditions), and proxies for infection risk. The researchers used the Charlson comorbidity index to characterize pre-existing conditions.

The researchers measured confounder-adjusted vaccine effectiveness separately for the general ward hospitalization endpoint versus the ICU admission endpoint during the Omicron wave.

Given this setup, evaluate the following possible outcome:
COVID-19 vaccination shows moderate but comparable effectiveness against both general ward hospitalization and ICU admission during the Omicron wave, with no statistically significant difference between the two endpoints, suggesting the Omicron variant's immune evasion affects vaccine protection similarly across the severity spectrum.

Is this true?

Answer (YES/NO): NO